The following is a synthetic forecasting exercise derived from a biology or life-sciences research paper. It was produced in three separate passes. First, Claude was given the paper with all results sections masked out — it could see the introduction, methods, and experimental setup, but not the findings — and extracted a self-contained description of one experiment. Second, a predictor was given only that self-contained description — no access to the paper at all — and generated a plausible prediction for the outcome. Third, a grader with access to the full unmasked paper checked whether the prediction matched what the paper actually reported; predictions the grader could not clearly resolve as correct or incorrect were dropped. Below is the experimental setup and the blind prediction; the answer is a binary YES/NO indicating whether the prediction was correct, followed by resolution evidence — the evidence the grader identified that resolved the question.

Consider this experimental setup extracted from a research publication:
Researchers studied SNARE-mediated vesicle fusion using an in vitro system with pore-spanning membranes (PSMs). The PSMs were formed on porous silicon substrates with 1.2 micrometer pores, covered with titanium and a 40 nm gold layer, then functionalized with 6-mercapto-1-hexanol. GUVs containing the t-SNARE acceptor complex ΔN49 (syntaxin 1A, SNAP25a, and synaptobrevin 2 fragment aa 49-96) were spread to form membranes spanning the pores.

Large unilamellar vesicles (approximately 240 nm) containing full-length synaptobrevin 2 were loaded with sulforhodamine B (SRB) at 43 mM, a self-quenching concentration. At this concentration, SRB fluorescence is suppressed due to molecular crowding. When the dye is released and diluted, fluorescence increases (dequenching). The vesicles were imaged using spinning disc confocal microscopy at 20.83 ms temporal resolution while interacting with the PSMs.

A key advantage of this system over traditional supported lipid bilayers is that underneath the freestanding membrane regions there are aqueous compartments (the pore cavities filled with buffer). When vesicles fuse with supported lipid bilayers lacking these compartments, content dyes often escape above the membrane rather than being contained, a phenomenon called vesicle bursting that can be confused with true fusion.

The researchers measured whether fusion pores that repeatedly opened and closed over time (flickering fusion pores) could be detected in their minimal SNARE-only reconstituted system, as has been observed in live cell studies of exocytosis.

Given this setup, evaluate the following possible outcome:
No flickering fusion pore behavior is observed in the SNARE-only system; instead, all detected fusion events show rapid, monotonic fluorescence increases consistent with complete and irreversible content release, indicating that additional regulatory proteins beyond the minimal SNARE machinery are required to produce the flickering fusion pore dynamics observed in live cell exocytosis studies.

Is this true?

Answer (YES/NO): NO